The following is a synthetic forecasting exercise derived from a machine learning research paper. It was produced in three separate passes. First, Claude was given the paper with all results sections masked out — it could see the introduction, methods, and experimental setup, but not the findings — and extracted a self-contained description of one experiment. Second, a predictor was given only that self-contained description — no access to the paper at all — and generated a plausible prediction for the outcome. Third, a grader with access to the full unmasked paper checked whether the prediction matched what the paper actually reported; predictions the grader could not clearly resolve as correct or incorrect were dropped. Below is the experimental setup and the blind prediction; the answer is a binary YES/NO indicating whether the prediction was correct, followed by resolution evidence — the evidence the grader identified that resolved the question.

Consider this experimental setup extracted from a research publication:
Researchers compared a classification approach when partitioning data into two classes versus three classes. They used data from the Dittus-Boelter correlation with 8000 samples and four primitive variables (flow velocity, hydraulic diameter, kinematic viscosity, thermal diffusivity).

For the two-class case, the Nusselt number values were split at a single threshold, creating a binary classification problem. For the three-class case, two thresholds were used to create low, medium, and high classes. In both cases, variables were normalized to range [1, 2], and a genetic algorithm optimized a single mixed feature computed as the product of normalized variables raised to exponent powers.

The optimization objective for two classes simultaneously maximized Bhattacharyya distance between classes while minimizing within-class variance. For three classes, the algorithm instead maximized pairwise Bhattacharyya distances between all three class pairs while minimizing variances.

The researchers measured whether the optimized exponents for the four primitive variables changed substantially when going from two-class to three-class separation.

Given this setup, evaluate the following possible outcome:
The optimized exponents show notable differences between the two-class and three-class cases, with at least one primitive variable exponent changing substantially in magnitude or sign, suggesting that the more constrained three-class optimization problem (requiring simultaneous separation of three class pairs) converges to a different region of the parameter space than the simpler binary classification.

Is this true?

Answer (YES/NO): NO